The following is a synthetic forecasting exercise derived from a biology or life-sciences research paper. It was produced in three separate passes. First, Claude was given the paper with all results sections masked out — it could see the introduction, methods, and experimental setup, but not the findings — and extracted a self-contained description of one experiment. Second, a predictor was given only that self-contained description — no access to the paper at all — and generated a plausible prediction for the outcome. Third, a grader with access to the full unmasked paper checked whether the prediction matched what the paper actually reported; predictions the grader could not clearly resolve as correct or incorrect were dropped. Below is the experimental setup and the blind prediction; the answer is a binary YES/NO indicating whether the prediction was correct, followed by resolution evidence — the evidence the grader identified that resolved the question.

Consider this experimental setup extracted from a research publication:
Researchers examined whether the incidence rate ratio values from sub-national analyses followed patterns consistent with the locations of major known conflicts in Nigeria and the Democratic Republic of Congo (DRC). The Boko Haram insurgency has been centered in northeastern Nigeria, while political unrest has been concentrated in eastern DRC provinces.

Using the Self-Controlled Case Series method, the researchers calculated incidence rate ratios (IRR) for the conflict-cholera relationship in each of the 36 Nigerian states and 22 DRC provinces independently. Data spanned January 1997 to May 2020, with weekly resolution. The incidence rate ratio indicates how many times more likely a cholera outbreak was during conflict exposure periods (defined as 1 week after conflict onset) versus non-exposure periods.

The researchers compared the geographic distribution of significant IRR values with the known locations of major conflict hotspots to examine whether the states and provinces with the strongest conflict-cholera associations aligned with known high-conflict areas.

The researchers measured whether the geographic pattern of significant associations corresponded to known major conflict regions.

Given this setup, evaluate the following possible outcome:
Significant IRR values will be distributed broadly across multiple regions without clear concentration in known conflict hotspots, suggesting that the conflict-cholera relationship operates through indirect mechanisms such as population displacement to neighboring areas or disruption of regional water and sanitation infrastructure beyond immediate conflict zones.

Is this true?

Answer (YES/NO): NO